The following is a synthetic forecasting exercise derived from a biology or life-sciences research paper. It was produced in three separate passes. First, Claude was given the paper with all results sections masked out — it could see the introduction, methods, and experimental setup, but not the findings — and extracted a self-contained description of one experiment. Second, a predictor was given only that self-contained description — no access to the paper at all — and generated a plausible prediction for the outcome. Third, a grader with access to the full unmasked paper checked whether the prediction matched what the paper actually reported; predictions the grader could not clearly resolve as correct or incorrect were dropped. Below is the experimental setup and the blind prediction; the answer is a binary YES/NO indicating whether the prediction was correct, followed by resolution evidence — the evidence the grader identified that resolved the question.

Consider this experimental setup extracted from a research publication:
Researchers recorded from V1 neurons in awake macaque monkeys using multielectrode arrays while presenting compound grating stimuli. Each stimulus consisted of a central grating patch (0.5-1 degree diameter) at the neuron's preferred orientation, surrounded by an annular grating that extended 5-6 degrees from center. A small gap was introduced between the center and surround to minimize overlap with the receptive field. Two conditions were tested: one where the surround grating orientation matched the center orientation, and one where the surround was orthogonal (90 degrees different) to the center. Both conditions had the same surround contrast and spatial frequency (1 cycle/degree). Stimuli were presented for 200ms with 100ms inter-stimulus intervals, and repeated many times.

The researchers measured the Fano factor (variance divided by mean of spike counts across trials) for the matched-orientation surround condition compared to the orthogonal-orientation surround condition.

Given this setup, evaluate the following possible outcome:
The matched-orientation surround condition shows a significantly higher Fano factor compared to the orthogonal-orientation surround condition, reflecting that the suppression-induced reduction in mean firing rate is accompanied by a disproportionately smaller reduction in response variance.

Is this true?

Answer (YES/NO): NO